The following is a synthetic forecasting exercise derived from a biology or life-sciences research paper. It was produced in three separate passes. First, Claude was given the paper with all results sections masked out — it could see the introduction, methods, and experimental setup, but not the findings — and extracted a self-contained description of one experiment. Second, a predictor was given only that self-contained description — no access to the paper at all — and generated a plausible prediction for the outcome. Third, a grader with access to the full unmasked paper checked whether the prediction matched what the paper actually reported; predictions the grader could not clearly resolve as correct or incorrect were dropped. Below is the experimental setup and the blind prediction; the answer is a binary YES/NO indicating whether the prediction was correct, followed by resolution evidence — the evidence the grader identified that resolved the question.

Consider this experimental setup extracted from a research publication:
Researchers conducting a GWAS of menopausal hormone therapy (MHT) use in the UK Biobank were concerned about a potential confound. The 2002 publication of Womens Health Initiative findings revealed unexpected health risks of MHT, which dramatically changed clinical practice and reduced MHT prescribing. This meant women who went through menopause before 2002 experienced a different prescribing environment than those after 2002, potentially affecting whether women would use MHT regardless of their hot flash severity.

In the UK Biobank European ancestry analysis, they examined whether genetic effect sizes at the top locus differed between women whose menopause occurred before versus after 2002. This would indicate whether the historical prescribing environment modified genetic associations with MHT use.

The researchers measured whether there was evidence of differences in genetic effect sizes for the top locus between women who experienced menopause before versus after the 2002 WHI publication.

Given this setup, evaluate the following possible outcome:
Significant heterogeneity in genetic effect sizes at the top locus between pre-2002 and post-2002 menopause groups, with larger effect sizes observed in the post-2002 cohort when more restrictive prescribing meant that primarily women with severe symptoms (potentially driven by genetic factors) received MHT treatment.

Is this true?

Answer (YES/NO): NO